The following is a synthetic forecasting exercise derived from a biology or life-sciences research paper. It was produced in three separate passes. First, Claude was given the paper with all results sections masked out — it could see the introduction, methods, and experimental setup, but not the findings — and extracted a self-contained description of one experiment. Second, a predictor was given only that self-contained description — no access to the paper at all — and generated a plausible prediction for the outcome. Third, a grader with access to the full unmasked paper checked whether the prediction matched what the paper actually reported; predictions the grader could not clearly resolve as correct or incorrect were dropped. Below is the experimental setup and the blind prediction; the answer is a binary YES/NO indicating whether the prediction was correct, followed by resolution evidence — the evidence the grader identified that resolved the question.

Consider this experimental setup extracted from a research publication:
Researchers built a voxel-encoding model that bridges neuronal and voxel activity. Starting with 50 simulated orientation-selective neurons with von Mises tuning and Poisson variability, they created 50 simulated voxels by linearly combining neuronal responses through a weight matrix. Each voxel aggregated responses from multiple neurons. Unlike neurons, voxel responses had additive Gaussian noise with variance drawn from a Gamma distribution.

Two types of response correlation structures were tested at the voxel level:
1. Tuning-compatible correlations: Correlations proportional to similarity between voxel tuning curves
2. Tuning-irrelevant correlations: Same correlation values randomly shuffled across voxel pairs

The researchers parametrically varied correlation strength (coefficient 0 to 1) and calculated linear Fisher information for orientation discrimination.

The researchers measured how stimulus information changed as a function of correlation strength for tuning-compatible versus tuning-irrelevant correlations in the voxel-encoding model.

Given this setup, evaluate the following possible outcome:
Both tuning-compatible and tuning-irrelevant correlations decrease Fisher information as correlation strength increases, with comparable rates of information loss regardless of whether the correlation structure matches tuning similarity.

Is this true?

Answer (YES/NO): NO